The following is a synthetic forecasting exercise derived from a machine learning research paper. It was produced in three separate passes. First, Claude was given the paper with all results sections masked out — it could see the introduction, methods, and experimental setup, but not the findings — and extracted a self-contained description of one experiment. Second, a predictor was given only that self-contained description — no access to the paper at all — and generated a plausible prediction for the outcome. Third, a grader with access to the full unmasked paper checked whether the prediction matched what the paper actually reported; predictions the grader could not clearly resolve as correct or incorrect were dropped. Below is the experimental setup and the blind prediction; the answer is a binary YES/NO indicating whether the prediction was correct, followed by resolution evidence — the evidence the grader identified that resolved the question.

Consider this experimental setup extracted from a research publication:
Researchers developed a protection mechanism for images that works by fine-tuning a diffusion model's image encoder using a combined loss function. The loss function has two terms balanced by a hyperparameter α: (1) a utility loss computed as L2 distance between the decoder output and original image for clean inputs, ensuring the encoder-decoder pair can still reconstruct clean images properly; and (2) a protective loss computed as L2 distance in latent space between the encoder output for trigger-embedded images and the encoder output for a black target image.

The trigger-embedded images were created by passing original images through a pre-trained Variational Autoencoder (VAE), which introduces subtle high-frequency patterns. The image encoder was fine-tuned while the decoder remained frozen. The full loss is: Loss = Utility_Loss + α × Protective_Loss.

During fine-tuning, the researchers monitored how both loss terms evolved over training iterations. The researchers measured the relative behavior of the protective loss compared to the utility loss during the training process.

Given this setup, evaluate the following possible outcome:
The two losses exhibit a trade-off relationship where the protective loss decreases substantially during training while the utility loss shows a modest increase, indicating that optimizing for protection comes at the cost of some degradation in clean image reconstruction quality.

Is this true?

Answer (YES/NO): YES